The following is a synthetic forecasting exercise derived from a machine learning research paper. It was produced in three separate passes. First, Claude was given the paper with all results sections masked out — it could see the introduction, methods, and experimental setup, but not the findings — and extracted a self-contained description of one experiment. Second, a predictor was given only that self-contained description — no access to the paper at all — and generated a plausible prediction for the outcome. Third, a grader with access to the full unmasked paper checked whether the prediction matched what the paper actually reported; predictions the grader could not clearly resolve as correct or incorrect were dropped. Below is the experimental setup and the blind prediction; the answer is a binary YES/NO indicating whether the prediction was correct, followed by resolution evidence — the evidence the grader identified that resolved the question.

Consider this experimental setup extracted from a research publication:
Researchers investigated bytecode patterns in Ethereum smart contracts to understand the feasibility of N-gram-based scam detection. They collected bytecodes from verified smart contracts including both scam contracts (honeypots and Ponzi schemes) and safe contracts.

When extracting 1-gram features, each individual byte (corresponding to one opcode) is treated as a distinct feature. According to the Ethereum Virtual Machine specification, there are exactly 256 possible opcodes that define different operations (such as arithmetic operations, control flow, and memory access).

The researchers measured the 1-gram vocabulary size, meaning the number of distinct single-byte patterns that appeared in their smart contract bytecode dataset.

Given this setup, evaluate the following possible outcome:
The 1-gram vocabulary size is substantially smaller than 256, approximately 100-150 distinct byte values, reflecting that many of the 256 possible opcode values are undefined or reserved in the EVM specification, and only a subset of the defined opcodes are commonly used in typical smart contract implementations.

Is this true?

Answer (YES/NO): NO